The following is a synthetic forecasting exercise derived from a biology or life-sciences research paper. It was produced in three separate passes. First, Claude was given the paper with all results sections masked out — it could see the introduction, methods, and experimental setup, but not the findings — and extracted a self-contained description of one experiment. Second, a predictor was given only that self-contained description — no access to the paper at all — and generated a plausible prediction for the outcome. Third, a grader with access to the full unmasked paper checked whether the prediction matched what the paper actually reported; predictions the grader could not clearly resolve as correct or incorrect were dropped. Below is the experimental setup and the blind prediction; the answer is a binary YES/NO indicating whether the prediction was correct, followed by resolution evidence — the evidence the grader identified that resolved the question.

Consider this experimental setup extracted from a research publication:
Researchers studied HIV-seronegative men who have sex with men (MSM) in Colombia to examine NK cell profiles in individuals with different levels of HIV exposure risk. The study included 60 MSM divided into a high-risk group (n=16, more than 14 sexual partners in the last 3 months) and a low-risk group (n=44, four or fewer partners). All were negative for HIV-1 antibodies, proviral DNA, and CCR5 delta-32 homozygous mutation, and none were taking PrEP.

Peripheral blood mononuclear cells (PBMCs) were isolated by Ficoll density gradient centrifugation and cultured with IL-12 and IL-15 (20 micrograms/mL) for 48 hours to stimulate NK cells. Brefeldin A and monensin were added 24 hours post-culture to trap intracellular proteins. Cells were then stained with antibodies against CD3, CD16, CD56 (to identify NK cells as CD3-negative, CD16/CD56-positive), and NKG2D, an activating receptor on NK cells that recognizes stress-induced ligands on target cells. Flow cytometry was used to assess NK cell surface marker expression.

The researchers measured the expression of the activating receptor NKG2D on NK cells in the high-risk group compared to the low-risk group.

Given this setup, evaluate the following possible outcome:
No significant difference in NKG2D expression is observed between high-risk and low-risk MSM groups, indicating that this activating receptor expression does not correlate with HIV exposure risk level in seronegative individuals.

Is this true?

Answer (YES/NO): NO